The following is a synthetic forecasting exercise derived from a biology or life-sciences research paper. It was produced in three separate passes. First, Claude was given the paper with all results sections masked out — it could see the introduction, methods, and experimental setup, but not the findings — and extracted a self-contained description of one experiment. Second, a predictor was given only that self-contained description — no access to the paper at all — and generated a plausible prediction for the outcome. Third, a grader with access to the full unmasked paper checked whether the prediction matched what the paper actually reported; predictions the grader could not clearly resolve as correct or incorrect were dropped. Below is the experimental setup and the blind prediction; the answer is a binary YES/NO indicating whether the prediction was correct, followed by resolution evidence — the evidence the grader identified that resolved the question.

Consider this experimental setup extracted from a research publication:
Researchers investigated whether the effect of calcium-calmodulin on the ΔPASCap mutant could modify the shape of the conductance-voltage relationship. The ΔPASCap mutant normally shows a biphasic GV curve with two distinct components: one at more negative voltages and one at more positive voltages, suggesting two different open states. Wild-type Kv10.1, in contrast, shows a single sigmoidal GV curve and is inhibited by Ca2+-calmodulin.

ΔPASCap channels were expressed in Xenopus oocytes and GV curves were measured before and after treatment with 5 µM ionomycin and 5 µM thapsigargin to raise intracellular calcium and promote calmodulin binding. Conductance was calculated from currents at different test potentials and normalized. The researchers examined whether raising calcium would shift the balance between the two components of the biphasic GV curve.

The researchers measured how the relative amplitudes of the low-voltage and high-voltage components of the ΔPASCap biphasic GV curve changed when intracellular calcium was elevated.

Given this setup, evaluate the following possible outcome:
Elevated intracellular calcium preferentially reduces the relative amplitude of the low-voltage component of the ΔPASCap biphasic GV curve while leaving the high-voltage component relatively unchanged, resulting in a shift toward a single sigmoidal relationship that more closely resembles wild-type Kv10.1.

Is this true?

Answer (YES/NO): NO